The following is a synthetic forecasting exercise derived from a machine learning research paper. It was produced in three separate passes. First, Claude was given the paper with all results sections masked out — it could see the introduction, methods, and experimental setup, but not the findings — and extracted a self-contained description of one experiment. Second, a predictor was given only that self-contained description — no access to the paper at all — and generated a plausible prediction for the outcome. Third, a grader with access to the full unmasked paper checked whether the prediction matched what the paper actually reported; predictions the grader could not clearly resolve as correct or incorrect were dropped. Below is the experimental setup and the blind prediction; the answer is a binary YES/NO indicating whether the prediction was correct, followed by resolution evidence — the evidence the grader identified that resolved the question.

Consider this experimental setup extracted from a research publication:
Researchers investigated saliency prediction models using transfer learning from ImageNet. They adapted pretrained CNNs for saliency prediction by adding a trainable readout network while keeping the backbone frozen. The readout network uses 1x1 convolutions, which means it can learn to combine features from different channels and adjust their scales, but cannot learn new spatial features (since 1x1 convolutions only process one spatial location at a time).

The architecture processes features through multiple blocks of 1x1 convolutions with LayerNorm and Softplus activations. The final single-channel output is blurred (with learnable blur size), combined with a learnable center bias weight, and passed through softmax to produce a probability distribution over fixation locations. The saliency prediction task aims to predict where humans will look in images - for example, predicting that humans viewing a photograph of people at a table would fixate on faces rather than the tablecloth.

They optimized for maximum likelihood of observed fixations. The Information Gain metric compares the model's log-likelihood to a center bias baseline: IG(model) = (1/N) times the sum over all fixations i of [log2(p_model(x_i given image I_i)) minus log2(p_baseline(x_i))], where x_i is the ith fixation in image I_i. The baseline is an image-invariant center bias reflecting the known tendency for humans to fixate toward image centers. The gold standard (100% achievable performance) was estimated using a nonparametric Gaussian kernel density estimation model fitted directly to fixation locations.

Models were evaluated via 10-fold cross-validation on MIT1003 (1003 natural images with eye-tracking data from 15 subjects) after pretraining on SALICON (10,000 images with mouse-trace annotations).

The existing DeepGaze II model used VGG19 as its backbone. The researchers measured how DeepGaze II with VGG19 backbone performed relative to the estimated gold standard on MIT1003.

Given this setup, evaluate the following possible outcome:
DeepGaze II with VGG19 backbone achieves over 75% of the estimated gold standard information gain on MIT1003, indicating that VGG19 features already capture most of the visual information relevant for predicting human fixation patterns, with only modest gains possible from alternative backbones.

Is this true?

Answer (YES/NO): YES